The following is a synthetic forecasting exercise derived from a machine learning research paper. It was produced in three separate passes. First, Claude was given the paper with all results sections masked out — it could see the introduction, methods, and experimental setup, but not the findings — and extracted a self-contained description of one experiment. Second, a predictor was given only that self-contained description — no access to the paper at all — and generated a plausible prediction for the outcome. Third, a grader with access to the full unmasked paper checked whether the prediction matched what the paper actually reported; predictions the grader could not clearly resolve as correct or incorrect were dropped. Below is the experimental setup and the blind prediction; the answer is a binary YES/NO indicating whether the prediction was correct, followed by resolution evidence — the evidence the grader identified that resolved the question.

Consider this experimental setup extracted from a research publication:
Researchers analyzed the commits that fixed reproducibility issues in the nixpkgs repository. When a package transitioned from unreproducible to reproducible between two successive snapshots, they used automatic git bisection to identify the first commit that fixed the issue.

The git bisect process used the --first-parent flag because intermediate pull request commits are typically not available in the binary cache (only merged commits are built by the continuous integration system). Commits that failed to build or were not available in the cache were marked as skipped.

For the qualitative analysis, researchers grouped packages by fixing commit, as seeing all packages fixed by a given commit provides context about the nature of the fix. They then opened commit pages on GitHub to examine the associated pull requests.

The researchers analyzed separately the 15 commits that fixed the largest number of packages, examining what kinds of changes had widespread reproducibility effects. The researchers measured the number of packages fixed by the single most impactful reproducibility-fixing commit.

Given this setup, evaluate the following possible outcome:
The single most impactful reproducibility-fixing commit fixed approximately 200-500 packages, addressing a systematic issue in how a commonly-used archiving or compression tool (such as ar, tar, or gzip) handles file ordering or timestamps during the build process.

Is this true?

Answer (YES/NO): NO